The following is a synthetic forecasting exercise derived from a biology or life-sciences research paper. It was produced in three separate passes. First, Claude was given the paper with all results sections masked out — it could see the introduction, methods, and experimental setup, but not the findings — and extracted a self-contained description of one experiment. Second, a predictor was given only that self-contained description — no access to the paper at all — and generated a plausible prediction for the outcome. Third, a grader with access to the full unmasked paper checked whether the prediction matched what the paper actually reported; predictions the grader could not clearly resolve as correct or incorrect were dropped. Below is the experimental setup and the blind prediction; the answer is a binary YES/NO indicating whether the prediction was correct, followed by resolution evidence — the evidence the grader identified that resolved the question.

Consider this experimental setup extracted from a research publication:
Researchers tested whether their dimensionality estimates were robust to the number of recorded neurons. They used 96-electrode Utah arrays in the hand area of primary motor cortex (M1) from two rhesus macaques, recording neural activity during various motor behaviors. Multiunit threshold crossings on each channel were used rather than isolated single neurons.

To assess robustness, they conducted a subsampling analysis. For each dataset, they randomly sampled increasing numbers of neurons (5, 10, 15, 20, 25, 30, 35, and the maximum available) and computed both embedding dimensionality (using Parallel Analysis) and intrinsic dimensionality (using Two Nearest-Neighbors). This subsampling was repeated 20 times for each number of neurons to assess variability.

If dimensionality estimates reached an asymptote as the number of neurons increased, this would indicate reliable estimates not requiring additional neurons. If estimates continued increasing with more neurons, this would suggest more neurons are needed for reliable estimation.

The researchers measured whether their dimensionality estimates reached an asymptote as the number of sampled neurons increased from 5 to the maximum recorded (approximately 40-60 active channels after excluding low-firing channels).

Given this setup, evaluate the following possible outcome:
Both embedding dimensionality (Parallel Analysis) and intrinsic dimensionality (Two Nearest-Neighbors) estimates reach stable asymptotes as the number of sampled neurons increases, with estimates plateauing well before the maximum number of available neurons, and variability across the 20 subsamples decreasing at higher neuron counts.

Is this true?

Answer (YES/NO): NO